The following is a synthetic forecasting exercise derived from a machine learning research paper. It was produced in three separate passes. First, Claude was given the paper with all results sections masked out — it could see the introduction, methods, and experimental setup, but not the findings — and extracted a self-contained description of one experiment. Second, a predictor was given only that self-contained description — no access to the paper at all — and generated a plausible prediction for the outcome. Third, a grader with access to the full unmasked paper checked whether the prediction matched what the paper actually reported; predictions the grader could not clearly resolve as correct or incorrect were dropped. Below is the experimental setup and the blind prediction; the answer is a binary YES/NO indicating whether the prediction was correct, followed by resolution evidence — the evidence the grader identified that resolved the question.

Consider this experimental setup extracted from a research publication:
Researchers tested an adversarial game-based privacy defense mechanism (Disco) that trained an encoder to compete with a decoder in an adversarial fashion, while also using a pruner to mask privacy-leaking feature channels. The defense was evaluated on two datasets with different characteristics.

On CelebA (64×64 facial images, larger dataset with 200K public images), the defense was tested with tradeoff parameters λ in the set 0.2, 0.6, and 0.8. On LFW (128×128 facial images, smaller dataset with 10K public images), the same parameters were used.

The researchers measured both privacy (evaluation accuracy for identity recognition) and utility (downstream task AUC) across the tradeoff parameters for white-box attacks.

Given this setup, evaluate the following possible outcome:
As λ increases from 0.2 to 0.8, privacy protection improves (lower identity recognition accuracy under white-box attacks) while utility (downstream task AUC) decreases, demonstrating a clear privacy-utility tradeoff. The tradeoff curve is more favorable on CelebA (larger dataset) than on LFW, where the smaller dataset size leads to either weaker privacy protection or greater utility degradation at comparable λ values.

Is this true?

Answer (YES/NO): NO